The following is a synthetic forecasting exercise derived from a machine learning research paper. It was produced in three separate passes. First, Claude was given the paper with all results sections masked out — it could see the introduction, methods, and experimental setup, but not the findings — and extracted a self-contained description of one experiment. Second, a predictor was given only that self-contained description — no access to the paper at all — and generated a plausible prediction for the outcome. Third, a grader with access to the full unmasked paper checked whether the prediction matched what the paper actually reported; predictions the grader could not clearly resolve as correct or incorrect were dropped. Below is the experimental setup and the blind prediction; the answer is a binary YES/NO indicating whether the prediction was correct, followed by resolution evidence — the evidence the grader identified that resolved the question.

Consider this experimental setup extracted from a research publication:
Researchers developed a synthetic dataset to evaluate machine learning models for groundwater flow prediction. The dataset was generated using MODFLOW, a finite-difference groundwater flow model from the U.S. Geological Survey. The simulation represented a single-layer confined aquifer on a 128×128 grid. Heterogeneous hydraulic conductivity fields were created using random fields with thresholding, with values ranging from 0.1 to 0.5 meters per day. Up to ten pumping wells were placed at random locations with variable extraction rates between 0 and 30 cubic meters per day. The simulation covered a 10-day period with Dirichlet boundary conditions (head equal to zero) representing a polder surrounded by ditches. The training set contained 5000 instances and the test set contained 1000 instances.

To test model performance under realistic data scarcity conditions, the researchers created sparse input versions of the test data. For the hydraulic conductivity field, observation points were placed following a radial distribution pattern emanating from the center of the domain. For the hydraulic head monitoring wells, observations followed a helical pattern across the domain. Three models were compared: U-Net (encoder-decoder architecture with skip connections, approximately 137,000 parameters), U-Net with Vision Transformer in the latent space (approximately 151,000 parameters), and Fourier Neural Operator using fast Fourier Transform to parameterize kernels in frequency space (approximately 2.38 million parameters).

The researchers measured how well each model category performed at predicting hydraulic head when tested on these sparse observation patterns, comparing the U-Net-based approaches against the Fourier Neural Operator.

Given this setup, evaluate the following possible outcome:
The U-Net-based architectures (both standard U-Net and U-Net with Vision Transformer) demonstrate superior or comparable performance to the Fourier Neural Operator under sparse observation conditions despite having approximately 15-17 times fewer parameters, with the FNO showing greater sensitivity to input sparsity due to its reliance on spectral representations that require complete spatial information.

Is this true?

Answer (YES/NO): YES